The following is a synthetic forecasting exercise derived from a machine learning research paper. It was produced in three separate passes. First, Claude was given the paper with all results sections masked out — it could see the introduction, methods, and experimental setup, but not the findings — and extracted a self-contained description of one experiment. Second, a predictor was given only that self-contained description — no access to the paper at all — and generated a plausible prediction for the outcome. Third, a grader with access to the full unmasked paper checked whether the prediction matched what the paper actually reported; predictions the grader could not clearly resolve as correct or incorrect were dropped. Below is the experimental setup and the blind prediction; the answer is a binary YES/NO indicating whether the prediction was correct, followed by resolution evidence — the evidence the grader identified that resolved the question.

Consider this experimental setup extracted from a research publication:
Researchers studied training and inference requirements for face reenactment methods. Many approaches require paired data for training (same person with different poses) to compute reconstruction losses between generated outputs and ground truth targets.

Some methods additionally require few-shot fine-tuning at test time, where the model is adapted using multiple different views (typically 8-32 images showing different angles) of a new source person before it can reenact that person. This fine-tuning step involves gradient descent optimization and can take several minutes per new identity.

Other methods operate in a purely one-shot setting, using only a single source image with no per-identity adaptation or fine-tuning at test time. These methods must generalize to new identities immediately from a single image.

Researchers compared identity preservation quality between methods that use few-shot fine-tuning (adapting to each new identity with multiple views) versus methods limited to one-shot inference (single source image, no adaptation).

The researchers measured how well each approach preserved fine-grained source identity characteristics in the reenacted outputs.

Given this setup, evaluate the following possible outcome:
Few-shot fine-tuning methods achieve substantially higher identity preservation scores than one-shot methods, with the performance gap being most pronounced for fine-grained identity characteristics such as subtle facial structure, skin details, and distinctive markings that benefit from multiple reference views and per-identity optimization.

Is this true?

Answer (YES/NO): NO